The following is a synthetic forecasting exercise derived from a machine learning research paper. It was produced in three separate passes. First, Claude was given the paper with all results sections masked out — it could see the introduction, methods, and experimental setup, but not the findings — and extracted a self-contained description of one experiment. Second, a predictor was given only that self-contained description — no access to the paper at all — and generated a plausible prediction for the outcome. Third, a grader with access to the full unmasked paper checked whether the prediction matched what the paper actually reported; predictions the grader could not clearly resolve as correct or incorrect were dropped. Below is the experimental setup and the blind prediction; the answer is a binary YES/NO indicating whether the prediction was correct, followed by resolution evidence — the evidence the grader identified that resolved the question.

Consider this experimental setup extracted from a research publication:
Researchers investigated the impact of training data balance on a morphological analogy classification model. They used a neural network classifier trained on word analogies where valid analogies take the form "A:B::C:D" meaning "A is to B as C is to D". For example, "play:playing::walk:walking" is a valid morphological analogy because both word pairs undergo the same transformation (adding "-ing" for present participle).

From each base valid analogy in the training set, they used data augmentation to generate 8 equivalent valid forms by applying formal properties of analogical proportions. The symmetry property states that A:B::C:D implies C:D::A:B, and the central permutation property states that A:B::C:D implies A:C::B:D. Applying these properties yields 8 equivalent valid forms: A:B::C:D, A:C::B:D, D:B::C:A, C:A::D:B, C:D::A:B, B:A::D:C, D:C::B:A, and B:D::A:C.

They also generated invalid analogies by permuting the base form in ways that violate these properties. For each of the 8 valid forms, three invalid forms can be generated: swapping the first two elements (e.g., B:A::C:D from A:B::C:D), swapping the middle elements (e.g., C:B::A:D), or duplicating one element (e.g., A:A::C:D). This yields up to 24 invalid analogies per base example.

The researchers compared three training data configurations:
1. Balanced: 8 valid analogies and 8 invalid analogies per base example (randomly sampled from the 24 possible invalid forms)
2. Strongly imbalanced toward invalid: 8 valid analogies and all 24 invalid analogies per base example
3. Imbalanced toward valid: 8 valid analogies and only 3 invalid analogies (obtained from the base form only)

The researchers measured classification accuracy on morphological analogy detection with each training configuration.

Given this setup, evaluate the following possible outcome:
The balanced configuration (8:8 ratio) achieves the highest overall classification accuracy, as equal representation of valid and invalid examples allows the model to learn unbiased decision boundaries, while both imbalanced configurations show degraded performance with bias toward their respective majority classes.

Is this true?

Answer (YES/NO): YES